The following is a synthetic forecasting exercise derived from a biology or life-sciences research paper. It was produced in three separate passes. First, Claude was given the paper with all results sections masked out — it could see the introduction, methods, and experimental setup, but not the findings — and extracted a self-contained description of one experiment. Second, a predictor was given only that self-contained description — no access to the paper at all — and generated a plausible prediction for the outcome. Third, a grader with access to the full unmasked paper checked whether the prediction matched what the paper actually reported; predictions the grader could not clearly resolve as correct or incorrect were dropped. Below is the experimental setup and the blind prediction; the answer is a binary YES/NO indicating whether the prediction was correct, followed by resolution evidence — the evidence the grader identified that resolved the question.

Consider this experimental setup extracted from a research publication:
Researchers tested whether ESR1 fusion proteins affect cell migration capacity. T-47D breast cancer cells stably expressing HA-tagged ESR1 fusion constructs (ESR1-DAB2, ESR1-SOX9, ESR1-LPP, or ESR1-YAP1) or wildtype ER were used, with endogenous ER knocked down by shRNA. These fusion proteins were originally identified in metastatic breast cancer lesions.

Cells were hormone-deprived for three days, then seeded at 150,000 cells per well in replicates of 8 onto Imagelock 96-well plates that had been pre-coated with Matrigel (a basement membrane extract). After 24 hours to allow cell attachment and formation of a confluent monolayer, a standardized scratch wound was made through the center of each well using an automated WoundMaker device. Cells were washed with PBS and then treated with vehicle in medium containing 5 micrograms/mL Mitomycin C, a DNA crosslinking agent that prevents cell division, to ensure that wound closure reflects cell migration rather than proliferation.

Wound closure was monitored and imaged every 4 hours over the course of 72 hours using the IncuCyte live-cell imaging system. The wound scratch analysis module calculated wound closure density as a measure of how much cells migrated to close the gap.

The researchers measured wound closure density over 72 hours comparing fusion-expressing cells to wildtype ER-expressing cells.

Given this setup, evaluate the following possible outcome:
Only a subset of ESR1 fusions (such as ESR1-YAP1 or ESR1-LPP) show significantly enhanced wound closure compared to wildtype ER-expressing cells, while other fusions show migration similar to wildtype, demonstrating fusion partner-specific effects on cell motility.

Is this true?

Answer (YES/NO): NO